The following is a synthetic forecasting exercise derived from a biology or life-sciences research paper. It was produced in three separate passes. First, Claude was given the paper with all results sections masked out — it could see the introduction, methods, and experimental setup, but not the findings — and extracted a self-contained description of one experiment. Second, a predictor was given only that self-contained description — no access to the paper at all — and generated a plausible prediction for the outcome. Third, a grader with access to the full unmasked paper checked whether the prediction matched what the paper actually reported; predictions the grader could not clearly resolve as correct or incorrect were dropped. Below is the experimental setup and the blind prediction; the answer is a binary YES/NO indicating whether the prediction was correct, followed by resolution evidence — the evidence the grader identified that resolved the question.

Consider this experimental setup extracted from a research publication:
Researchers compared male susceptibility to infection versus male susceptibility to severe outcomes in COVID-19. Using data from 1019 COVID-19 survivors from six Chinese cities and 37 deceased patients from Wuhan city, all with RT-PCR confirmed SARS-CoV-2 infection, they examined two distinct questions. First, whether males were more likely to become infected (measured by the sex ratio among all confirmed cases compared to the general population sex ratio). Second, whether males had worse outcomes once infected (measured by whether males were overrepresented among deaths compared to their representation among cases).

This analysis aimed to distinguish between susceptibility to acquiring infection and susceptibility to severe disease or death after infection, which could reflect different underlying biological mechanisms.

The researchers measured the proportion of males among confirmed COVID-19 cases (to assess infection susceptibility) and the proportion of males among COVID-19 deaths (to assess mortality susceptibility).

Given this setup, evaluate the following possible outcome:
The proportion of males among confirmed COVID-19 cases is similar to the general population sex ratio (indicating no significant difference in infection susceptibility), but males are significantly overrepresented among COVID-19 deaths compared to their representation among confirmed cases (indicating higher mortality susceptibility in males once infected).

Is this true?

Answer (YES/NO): YES